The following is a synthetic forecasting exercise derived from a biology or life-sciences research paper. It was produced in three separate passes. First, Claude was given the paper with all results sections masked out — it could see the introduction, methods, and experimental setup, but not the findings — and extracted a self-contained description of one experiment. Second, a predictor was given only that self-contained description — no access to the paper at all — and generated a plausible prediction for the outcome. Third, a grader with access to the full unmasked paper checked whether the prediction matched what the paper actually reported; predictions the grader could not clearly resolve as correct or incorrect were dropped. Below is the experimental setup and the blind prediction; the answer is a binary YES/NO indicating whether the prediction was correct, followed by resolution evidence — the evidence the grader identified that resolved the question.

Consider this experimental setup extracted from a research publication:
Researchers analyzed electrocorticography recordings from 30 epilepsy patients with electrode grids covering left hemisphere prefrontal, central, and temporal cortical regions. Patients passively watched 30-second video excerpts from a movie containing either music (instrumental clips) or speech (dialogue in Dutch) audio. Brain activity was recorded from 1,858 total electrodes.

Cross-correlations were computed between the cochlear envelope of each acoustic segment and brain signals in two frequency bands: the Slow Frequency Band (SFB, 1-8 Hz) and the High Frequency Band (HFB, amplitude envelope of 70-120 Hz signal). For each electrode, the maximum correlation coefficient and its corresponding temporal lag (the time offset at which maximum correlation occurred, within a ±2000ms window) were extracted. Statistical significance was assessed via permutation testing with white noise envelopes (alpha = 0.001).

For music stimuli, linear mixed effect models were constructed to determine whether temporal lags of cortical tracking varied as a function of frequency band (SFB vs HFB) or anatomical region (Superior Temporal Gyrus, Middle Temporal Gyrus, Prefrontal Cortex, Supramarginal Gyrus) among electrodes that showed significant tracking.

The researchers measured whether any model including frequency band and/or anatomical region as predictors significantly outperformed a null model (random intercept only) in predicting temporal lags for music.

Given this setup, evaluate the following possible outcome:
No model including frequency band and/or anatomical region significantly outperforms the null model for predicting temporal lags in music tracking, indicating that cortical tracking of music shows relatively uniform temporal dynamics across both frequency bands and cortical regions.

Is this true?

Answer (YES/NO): YES